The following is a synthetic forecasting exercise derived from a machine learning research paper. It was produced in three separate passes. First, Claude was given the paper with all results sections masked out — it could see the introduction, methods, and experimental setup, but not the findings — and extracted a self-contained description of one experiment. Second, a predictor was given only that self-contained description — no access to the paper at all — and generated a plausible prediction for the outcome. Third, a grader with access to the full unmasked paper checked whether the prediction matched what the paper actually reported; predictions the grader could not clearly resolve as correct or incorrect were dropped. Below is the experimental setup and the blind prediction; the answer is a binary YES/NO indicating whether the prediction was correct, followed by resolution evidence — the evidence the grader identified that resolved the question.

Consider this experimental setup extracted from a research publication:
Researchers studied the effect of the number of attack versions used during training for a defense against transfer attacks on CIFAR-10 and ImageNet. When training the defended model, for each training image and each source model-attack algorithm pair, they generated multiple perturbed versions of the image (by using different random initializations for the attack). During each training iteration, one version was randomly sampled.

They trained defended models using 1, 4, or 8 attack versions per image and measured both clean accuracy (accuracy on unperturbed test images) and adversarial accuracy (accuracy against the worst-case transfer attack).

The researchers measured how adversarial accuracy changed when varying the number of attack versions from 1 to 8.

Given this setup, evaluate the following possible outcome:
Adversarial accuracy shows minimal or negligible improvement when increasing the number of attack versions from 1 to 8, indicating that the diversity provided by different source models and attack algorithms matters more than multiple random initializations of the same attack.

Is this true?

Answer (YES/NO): YES